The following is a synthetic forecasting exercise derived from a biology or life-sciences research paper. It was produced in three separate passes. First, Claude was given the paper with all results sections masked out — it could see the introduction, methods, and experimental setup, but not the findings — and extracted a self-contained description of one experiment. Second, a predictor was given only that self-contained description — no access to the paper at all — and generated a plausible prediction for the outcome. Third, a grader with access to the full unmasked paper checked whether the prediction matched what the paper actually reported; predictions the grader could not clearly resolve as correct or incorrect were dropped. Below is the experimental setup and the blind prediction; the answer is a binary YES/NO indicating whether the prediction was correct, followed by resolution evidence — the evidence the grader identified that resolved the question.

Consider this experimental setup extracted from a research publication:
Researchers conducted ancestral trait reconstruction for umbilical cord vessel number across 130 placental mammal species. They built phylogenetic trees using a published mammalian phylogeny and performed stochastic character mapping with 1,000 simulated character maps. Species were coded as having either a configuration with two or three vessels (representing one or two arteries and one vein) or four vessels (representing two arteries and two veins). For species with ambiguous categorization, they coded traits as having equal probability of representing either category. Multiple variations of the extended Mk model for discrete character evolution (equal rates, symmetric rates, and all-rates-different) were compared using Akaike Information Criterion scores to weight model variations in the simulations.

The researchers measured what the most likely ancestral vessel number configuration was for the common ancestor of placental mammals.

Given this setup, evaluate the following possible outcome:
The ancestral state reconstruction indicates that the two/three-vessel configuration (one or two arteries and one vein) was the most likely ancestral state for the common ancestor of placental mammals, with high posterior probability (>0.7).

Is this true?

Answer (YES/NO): YES